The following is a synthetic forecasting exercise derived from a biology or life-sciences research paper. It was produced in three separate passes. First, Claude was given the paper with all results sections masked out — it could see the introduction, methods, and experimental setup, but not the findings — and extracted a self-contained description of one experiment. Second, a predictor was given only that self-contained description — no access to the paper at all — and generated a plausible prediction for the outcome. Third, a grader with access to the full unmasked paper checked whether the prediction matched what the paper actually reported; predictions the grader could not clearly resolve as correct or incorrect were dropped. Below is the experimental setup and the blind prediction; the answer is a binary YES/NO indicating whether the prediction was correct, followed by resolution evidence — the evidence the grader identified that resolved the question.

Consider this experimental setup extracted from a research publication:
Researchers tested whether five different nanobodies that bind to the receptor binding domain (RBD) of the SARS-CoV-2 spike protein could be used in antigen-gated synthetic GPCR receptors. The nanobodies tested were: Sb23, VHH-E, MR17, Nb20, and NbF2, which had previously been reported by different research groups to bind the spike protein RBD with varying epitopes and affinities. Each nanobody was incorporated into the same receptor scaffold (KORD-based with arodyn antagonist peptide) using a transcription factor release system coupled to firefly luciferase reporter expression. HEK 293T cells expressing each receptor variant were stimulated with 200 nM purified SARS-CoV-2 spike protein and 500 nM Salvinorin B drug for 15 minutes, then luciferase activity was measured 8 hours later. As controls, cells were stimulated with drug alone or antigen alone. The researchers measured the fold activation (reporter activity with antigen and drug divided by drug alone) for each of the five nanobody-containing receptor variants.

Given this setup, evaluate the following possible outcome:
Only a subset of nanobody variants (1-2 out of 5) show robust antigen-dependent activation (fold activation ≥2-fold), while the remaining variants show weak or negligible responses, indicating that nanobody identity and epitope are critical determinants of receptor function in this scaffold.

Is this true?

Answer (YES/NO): NO